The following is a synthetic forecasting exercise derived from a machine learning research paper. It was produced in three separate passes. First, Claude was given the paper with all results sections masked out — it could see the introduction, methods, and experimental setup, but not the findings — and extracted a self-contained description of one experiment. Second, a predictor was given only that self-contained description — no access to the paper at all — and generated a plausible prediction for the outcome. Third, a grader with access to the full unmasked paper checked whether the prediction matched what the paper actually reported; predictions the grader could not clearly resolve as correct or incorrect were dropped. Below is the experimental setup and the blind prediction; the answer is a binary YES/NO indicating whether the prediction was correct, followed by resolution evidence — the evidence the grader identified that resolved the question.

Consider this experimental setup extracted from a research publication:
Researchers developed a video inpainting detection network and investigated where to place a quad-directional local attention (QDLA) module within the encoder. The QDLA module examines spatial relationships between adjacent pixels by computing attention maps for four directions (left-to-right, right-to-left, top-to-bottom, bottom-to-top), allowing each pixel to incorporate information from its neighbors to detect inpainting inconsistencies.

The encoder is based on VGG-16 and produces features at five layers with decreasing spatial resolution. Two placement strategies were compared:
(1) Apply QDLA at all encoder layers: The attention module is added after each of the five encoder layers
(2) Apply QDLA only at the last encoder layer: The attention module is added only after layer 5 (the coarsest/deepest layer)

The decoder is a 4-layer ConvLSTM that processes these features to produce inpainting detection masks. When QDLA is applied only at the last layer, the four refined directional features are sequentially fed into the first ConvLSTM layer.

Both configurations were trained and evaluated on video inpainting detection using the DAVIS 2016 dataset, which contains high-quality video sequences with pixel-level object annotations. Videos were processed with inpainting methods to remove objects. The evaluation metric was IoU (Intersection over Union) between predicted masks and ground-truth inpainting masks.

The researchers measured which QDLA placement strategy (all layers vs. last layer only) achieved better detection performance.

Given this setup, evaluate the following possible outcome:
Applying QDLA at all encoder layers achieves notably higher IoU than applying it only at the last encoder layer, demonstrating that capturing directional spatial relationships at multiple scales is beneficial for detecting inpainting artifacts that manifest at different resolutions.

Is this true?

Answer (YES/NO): NO